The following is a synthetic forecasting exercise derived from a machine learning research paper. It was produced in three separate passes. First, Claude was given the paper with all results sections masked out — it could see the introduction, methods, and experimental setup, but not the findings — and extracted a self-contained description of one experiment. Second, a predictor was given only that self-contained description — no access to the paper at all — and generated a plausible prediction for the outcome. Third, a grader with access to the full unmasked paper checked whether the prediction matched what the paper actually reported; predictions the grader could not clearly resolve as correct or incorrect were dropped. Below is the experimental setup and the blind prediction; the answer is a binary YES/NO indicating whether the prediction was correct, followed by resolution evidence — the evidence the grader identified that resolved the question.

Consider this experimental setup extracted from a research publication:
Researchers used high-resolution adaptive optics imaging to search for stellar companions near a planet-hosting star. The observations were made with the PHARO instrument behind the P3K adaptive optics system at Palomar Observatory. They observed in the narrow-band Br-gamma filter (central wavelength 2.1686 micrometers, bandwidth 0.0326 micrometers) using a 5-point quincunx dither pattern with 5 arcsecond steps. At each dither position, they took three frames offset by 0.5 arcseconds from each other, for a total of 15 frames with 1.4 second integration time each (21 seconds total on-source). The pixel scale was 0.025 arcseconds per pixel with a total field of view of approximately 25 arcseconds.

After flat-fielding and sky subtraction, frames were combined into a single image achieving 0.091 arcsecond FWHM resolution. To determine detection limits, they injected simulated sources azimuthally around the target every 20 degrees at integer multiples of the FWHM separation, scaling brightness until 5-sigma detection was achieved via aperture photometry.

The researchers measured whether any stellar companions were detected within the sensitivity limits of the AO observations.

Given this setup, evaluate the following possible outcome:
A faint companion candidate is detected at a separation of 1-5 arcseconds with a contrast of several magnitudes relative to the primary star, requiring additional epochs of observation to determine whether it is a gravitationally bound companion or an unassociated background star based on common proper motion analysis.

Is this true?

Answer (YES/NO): NO